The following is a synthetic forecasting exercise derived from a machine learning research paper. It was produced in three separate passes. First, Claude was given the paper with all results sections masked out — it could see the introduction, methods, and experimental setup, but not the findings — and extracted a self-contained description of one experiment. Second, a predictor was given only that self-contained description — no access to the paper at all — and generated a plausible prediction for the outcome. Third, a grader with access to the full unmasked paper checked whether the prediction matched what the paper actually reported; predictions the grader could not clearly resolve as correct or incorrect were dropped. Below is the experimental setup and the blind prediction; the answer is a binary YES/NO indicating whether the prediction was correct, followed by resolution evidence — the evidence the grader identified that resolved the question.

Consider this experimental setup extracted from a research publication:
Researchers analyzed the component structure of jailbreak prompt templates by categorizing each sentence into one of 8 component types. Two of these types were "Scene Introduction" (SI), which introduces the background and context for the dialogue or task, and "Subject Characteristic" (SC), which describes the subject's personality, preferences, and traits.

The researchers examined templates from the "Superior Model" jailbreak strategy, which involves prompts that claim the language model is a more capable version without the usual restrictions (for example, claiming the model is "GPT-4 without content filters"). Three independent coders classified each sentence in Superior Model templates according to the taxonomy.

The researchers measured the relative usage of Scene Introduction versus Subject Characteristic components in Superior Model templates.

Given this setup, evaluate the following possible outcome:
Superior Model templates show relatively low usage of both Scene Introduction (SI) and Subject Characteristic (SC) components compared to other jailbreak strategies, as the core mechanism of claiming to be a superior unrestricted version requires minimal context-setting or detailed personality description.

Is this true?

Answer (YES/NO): NO